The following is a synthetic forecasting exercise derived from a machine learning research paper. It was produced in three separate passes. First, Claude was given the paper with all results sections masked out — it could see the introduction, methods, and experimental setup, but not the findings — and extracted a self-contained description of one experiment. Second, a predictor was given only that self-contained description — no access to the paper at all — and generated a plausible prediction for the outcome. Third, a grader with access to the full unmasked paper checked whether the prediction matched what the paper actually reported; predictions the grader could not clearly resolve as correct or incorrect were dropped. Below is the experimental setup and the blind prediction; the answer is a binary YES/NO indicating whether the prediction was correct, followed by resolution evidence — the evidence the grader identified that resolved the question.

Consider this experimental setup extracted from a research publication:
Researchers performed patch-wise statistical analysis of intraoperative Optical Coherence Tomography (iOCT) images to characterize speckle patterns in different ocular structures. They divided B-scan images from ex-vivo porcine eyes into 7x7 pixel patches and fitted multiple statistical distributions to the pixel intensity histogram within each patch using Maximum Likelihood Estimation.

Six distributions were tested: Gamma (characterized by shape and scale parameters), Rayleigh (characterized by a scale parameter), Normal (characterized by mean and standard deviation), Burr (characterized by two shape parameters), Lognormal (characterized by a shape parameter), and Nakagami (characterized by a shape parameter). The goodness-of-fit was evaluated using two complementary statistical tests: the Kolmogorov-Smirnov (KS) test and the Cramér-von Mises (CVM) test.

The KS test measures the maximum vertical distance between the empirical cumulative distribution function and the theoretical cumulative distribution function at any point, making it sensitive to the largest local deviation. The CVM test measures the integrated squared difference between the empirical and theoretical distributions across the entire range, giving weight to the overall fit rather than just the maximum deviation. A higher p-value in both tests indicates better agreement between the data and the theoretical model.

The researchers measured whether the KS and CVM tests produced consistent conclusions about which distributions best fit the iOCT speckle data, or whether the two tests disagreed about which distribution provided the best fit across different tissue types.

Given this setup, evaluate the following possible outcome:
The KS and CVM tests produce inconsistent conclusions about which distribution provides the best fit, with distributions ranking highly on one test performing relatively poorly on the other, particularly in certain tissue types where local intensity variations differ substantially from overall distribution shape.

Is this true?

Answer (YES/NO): NO